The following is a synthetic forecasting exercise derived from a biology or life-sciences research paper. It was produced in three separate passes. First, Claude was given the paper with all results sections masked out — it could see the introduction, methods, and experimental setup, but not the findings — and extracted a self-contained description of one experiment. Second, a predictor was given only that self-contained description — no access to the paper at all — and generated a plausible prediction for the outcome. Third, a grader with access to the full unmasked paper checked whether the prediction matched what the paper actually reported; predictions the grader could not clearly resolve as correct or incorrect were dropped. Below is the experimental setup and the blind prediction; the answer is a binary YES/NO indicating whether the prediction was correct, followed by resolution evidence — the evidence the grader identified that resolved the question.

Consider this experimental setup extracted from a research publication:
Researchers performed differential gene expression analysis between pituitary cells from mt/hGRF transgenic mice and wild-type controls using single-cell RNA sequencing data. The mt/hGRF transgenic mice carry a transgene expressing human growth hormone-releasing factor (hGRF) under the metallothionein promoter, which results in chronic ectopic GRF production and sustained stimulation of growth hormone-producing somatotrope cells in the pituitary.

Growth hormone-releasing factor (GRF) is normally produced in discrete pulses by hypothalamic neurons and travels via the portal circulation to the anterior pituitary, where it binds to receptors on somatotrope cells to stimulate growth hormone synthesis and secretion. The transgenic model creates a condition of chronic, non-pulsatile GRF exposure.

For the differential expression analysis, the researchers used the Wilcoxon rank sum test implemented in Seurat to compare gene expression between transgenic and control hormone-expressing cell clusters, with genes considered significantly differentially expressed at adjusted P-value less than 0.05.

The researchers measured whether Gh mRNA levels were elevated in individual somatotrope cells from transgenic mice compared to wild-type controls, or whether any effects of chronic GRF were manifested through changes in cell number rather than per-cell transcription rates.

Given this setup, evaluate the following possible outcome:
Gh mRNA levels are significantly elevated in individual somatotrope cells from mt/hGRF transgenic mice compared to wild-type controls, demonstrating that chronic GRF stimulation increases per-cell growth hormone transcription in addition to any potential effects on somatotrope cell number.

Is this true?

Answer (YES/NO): NO